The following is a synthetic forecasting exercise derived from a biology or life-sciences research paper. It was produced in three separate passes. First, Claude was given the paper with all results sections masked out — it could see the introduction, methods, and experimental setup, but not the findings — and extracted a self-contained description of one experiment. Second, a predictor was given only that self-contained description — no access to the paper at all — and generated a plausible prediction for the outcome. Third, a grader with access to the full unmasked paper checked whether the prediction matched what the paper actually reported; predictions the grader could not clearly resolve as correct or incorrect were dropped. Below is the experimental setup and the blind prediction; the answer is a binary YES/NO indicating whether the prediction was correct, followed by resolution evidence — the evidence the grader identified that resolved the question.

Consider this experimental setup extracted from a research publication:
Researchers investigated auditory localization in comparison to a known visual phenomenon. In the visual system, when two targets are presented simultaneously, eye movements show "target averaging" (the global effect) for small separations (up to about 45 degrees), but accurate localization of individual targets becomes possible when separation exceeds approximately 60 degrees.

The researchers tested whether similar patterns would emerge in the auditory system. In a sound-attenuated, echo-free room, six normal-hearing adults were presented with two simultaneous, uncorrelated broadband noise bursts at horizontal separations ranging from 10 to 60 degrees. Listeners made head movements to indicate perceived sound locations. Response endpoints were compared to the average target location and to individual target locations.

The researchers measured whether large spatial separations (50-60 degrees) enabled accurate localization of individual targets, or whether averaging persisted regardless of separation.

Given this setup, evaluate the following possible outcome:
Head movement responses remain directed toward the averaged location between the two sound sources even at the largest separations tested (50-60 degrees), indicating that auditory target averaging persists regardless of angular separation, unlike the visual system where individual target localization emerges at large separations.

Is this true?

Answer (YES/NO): YES